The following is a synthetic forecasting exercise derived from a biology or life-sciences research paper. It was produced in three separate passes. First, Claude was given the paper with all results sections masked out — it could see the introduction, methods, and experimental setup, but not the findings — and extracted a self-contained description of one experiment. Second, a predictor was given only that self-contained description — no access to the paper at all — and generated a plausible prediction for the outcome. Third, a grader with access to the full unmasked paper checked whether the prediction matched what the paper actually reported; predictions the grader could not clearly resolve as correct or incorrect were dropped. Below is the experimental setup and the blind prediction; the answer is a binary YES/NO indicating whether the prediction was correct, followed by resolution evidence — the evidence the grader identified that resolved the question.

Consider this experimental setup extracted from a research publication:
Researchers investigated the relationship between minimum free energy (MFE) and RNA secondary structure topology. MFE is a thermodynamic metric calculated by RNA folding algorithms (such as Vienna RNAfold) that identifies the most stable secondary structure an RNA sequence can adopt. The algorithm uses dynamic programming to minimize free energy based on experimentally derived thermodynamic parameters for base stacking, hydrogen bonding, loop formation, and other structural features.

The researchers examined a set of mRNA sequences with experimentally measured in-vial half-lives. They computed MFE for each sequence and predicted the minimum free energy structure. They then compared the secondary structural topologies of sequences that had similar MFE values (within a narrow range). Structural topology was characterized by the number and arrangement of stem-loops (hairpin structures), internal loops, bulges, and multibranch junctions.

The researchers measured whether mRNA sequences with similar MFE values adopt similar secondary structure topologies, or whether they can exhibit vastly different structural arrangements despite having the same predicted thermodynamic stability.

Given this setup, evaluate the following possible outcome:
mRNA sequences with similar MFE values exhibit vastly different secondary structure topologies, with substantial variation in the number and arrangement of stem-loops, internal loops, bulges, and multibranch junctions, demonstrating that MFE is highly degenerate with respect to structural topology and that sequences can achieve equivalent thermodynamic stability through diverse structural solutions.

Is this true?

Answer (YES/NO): YES